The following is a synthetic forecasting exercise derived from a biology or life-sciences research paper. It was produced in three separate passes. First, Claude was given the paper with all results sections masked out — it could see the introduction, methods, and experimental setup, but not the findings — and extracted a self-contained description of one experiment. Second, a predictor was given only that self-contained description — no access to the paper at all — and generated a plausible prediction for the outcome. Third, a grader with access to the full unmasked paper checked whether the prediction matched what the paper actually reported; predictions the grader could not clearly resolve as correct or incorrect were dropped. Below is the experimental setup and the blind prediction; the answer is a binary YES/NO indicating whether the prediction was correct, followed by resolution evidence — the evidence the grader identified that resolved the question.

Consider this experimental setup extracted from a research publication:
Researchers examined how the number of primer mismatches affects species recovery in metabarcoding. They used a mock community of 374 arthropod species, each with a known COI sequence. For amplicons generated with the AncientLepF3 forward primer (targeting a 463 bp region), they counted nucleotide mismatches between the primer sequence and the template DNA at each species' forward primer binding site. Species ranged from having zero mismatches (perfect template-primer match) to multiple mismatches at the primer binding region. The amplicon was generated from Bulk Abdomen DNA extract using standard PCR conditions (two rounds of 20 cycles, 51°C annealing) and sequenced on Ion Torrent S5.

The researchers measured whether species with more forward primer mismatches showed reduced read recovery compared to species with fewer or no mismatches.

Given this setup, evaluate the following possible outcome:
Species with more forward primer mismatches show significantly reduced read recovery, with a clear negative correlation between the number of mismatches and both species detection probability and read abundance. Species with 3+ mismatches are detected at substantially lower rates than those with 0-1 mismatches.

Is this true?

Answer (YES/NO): YES